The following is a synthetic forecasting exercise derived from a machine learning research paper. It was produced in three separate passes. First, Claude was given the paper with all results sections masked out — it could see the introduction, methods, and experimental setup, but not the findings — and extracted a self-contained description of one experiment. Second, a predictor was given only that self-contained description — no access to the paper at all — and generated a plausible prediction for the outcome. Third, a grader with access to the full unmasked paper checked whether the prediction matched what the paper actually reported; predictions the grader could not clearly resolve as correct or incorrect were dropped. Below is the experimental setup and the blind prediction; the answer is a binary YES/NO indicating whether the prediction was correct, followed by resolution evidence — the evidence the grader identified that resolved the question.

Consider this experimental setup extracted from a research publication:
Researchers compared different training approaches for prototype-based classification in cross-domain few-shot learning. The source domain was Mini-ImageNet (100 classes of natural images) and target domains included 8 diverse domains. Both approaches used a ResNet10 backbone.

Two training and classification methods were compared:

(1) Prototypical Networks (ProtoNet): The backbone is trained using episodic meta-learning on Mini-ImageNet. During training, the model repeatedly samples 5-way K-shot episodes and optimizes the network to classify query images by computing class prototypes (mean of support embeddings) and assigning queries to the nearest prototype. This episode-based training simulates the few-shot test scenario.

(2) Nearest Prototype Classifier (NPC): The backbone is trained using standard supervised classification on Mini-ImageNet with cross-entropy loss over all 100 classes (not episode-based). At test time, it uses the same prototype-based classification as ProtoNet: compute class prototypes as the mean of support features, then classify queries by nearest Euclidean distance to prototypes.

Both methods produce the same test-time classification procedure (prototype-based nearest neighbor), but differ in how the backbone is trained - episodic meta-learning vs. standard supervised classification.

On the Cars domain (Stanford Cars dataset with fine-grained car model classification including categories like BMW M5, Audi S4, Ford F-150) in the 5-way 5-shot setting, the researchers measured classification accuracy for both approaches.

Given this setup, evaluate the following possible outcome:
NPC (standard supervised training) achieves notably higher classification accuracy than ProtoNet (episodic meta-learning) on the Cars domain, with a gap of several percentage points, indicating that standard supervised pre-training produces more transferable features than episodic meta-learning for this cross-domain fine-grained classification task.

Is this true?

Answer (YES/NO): YES